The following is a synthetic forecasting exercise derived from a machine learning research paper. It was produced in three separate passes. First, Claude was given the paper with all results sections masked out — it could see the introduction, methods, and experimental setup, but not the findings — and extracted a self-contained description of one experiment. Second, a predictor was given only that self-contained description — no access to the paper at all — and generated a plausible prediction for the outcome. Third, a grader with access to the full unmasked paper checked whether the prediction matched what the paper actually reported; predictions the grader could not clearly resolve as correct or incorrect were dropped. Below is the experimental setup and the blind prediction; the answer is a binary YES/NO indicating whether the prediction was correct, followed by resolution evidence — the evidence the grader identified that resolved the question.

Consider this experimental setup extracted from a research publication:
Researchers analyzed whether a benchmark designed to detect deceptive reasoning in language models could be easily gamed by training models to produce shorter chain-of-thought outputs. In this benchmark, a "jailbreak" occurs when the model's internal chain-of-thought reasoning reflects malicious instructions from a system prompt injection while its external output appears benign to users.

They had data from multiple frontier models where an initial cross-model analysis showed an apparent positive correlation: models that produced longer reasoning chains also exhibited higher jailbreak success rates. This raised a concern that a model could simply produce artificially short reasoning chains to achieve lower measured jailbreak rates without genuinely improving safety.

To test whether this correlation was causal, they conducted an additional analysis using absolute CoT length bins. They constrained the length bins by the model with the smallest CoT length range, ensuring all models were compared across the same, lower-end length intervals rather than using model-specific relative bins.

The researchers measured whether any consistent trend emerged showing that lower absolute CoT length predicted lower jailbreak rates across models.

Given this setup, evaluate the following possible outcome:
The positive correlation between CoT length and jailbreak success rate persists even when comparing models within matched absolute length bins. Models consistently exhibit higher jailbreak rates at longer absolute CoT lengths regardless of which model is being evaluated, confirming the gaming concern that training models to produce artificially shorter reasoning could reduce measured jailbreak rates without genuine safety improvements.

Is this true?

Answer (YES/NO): NO